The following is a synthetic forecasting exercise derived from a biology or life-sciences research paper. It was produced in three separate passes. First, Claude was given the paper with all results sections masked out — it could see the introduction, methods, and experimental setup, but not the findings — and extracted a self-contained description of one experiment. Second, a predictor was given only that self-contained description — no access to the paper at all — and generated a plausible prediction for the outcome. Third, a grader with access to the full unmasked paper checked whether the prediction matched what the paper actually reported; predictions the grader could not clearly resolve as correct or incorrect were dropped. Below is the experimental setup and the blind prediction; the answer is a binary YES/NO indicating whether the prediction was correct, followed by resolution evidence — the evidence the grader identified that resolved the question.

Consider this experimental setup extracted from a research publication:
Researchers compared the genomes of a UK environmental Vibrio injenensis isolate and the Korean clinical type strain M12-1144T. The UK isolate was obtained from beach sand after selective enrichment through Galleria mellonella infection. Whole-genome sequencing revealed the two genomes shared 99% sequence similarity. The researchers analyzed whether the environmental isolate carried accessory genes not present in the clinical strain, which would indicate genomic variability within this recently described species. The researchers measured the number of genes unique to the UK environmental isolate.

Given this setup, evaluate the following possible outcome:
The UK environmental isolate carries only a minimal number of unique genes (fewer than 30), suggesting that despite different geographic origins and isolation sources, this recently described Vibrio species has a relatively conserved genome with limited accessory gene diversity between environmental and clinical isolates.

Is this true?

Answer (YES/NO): NO